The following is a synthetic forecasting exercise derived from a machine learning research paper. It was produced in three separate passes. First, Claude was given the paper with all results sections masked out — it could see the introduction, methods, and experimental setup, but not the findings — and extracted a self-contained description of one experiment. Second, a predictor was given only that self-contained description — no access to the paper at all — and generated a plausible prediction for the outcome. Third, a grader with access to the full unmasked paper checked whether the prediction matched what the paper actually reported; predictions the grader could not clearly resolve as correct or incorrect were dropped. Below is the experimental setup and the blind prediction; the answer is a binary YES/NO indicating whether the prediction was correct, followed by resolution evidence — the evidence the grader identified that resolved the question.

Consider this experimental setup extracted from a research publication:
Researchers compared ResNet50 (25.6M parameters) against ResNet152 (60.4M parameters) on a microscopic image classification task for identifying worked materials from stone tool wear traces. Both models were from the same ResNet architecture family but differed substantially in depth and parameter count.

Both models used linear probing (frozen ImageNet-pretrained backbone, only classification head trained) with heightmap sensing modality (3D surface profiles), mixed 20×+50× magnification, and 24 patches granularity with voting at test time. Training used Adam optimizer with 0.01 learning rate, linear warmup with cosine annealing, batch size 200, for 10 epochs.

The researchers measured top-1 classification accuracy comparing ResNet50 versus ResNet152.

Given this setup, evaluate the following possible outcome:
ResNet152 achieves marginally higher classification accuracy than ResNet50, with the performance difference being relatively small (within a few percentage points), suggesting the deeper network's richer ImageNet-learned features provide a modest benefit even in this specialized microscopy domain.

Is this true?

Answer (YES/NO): NO